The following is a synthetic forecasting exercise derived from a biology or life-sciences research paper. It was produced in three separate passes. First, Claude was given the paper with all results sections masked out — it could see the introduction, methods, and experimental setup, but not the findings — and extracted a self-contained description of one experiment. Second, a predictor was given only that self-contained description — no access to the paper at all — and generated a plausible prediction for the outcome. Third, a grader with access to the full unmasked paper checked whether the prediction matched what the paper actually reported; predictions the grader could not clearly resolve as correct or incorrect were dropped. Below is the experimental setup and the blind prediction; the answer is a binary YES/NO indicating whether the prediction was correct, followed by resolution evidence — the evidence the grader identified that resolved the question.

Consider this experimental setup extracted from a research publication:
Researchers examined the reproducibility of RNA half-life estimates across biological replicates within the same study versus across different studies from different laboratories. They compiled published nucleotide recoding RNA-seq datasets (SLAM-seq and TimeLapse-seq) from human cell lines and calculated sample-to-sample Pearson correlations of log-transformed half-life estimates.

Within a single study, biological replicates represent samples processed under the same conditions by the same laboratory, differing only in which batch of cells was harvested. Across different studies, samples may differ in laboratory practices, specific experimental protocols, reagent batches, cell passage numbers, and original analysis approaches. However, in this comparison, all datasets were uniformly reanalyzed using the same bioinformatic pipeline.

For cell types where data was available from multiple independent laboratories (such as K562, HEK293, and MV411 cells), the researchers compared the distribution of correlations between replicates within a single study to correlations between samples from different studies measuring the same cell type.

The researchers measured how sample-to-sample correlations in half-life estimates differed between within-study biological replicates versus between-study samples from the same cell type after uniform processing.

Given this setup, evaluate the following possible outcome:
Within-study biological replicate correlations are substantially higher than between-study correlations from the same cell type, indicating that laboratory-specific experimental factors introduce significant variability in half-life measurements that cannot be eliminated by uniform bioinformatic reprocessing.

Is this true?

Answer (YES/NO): NO